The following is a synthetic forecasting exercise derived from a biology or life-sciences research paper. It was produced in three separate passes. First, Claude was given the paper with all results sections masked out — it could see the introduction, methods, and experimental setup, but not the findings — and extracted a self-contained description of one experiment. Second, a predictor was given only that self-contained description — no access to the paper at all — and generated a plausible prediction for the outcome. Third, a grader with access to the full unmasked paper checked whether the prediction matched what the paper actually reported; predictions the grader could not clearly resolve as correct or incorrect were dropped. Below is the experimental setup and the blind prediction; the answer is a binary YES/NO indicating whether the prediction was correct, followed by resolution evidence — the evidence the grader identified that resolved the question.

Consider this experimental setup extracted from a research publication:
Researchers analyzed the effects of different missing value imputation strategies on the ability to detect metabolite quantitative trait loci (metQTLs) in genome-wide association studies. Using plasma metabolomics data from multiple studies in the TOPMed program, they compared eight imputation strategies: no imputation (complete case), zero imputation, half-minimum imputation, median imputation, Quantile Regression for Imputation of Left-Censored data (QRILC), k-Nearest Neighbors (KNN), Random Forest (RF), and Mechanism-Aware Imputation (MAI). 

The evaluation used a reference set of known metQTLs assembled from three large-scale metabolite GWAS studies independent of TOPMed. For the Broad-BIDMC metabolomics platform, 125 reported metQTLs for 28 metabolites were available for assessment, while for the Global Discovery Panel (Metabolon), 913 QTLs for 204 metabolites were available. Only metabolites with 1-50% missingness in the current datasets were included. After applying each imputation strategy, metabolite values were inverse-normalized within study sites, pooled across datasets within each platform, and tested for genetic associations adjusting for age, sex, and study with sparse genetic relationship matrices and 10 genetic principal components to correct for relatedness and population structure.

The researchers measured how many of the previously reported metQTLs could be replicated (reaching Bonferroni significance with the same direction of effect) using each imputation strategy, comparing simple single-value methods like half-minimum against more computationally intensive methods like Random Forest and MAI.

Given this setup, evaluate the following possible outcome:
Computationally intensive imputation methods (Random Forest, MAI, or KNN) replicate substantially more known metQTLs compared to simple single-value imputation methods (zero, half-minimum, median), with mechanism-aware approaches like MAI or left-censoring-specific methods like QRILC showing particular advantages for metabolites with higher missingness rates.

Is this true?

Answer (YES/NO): NO